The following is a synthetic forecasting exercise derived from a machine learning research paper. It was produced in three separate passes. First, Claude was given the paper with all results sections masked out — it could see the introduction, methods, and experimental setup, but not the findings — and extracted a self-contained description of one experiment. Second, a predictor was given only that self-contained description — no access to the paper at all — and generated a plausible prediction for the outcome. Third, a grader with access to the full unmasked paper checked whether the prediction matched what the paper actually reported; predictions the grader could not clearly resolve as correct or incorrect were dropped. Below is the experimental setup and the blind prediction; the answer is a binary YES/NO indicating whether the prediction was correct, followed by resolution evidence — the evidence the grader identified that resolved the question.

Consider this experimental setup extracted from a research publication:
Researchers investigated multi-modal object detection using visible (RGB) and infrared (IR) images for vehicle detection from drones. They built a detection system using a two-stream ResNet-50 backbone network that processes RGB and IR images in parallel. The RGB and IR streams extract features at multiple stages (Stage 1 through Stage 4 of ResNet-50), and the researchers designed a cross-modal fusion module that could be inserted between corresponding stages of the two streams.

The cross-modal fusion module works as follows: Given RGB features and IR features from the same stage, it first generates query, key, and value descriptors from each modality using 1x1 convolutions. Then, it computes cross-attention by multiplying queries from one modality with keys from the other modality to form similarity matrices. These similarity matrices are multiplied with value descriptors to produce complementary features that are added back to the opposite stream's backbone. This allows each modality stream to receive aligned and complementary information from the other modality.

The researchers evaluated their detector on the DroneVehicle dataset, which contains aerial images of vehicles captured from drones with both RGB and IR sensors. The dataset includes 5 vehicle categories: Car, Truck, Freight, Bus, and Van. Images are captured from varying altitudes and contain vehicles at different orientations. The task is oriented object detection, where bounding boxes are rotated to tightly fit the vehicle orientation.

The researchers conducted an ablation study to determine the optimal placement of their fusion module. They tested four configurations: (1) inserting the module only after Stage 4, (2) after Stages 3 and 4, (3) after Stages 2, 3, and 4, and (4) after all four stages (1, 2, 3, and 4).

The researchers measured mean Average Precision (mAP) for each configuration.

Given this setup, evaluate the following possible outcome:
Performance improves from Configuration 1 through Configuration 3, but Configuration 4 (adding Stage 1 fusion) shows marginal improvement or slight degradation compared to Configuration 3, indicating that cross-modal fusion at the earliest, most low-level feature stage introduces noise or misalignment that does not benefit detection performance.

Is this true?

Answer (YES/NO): YES